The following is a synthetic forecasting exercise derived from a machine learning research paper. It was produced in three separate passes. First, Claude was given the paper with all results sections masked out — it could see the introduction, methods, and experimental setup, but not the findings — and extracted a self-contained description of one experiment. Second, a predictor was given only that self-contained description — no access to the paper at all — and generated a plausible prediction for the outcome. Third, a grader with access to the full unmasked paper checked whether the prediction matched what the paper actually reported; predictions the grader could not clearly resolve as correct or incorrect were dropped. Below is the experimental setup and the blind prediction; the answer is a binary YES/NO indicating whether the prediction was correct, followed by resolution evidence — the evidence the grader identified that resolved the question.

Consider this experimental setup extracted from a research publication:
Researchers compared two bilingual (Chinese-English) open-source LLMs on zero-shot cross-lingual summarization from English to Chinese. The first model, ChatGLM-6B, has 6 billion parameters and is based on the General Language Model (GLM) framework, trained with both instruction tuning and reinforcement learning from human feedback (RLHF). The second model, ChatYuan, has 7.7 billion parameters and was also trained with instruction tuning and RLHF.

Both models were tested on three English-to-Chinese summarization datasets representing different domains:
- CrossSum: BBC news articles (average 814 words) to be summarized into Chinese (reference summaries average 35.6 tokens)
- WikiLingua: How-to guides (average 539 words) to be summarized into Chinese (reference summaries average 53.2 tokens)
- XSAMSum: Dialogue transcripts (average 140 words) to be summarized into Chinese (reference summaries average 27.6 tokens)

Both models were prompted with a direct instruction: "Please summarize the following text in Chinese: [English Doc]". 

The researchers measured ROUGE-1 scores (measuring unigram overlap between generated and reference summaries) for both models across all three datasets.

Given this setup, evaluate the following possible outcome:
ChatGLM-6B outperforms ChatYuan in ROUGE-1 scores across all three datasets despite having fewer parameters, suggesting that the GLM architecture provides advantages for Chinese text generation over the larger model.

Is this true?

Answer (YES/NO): YES